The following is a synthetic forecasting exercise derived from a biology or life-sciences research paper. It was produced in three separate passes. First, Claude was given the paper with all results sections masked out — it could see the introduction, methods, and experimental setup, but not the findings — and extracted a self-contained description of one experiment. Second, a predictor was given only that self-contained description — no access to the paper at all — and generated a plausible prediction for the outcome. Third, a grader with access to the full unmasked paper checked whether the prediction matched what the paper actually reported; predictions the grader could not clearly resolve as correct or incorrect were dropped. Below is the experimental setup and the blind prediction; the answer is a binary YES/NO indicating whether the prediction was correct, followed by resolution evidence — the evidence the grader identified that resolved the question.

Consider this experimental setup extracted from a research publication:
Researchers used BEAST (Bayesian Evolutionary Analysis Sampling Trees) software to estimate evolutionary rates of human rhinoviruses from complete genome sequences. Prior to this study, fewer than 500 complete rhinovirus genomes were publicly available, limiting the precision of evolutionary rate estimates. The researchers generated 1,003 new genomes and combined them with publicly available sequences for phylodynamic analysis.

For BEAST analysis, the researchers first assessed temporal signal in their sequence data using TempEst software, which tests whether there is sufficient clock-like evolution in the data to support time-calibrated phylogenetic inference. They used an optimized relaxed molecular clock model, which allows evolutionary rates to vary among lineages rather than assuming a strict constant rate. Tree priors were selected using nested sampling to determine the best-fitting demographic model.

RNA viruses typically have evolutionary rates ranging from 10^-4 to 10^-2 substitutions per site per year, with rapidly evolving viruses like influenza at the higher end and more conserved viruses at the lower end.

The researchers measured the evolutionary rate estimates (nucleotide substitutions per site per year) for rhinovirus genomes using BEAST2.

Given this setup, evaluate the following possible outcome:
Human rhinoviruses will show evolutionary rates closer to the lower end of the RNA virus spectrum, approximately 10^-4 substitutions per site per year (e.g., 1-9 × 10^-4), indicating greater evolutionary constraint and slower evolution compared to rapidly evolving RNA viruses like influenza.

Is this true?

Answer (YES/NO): NO